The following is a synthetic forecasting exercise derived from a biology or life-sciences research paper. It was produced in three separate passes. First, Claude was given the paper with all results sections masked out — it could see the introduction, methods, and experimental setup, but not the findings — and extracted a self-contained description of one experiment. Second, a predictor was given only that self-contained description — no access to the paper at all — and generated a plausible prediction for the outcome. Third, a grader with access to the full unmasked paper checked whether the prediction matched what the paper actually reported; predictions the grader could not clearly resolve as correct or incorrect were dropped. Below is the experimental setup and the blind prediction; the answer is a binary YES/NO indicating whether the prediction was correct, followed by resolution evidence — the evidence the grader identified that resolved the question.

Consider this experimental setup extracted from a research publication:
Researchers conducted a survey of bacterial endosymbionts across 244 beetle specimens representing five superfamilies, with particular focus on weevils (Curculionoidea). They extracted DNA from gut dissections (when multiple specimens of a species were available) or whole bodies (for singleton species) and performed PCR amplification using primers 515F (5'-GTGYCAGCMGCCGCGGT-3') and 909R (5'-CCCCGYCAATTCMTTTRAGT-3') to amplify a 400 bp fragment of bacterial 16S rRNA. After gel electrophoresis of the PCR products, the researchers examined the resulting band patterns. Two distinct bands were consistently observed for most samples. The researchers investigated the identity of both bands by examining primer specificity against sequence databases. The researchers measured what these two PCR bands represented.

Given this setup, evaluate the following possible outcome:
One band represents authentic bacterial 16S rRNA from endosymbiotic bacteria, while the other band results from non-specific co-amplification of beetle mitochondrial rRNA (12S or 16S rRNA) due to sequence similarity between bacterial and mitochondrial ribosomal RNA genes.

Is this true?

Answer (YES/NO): NO